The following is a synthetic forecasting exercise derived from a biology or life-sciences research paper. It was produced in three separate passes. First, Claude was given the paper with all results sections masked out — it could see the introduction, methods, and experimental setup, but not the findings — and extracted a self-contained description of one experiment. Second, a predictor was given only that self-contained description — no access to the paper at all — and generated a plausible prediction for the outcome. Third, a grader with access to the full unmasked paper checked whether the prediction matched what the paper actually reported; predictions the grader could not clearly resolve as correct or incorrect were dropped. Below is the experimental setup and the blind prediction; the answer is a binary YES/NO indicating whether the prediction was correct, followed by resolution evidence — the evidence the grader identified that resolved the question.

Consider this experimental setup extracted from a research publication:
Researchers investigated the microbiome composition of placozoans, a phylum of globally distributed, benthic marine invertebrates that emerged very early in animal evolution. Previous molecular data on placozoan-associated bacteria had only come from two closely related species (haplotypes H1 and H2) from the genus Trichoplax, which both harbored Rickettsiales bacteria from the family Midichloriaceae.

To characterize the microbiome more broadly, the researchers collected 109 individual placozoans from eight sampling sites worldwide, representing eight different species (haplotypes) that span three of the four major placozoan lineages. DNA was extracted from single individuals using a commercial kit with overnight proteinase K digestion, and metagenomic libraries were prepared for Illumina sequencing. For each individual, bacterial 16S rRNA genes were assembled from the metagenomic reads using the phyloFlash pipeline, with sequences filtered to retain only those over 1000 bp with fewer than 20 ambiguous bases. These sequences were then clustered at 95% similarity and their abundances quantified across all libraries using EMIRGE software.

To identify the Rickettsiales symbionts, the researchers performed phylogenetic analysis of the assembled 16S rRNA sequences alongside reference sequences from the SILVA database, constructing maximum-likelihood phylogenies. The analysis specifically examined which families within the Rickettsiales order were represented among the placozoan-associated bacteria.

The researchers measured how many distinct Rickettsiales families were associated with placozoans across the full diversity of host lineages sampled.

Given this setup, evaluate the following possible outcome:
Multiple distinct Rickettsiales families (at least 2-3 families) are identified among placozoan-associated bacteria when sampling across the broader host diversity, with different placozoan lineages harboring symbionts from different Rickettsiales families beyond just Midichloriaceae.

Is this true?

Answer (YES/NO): YES